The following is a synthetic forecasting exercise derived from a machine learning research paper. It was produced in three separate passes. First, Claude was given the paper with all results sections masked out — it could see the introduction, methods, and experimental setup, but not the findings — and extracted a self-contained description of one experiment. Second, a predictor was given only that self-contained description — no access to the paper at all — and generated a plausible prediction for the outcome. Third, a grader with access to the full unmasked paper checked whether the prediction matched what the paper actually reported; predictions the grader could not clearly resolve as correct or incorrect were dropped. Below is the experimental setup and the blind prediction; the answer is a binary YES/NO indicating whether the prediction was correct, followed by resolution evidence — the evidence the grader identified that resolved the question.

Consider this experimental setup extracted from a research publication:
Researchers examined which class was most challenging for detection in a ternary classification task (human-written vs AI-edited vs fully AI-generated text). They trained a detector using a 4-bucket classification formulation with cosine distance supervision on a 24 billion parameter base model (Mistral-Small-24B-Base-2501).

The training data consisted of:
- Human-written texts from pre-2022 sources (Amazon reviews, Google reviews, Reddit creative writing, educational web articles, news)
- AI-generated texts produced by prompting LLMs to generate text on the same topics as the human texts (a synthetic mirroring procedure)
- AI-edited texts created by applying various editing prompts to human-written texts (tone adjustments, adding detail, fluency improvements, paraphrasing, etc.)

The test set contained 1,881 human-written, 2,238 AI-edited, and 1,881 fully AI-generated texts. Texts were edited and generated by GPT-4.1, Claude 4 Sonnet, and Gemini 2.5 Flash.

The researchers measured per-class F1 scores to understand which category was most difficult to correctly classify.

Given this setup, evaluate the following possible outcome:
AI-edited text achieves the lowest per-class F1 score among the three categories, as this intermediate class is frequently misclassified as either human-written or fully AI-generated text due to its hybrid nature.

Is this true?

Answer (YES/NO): YES